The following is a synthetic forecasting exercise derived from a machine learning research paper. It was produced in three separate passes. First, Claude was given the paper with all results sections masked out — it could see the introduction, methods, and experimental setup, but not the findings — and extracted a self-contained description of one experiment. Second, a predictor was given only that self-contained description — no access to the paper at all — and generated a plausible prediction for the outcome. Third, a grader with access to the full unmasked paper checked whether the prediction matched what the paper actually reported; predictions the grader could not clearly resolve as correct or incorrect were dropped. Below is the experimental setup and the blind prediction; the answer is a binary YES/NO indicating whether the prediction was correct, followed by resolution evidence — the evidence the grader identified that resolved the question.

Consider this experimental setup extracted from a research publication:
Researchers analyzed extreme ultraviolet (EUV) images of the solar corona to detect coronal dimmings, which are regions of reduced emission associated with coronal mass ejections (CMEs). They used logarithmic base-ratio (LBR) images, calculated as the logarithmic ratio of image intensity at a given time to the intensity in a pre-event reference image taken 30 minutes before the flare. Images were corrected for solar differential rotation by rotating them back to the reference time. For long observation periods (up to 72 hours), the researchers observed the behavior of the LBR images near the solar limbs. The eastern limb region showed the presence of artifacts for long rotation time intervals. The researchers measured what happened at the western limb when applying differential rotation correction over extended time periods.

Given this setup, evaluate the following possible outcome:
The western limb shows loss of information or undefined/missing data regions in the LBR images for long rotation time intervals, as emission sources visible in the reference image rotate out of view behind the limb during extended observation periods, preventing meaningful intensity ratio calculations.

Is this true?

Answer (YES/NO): YES